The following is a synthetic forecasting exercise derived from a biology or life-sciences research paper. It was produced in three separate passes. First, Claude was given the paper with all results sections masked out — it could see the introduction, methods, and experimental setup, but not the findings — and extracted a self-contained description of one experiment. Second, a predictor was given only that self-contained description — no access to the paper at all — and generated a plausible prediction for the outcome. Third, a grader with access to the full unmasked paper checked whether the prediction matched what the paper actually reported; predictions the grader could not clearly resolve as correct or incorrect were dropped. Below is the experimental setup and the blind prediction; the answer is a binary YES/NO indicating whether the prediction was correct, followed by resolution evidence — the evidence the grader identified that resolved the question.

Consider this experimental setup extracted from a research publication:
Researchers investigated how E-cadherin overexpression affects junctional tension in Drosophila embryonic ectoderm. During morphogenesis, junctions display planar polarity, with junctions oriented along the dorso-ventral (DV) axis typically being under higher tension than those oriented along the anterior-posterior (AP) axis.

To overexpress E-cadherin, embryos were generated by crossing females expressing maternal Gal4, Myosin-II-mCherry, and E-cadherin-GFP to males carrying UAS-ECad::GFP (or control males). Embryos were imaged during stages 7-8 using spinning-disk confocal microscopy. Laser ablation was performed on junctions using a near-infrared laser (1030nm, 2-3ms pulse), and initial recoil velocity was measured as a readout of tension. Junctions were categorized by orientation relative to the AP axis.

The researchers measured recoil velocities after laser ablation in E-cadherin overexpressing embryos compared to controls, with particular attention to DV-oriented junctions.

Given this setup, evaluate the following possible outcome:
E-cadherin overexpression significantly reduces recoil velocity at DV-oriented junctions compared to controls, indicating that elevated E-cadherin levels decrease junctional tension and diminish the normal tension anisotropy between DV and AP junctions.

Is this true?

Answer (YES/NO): NO